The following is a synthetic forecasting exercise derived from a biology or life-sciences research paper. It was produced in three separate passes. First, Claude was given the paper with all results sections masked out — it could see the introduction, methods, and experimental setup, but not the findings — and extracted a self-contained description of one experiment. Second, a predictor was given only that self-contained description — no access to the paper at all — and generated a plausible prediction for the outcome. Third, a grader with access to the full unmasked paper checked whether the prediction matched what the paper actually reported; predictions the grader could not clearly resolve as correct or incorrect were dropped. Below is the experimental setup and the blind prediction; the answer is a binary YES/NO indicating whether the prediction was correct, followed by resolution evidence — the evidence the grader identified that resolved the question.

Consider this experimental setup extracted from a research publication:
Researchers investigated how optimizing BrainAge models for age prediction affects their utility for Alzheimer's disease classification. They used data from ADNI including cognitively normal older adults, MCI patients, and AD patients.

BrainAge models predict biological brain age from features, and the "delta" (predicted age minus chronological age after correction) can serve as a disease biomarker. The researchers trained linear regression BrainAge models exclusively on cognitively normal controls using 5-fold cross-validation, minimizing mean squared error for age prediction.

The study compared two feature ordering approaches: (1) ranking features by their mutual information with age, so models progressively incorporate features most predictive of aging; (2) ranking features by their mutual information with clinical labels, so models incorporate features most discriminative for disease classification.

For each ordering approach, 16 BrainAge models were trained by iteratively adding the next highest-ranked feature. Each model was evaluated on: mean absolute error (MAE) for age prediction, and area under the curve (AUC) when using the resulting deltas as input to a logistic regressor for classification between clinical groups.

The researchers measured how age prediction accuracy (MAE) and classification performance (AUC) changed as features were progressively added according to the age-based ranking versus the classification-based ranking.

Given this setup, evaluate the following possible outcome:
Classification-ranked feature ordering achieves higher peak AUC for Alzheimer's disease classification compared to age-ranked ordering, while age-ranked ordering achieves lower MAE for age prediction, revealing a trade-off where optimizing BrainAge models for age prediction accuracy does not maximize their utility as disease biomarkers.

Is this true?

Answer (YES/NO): YES